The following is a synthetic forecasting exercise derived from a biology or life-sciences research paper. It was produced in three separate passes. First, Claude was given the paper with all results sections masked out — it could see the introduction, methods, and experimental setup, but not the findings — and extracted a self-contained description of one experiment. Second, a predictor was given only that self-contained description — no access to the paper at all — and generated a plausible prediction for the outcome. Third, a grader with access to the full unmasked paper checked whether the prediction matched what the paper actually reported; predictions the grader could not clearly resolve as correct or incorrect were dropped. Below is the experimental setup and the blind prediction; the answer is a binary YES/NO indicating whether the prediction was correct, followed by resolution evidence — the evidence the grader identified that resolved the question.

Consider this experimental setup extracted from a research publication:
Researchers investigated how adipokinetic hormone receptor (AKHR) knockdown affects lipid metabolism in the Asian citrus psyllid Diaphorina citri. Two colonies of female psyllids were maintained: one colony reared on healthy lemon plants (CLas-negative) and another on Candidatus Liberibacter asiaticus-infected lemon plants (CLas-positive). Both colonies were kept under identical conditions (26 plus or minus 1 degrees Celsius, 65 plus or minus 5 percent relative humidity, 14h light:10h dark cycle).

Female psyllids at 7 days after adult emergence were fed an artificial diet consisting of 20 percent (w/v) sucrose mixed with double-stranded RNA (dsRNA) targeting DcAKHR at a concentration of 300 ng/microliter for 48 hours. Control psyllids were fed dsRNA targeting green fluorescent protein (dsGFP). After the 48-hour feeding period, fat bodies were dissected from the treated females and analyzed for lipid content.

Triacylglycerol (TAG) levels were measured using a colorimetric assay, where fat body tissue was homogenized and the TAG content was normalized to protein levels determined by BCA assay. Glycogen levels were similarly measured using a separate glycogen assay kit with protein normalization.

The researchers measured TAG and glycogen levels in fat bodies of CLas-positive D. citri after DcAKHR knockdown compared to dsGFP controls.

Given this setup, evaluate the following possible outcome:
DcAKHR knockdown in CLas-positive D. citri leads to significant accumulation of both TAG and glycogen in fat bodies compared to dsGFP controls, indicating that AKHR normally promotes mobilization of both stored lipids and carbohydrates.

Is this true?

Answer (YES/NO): NO